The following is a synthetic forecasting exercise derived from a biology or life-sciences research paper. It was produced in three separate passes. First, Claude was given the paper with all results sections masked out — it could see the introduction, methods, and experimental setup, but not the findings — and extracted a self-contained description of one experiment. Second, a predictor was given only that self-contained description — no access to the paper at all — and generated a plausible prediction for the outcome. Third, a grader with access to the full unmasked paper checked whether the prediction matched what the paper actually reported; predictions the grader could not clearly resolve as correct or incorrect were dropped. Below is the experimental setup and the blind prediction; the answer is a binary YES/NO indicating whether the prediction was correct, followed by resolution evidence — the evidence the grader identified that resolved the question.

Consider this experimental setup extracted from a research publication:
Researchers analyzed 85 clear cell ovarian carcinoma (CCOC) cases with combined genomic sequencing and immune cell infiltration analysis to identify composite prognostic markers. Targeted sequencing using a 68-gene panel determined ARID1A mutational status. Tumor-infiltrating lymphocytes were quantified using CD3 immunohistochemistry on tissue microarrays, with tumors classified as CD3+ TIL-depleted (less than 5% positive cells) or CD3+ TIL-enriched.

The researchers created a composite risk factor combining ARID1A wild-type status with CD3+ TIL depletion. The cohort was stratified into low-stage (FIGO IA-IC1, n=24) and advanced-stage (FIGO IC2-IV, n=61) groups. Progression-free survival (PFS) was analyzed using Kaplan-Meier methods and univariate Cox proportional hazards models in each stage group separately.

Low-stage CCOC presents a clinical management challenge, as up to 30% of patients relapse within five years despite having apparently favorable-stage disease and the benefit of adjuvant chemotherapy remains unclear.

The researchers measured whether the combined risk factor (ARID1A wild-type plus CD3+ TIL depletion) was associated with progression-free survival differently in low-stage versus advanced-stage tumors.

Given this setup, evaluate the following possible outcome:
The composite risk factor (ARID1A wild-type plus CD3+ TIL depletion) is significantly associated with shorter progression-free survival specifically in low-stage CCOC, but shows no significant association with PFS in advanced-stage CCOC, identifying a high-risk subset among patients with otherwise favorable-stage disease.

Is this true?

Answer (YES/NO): YES